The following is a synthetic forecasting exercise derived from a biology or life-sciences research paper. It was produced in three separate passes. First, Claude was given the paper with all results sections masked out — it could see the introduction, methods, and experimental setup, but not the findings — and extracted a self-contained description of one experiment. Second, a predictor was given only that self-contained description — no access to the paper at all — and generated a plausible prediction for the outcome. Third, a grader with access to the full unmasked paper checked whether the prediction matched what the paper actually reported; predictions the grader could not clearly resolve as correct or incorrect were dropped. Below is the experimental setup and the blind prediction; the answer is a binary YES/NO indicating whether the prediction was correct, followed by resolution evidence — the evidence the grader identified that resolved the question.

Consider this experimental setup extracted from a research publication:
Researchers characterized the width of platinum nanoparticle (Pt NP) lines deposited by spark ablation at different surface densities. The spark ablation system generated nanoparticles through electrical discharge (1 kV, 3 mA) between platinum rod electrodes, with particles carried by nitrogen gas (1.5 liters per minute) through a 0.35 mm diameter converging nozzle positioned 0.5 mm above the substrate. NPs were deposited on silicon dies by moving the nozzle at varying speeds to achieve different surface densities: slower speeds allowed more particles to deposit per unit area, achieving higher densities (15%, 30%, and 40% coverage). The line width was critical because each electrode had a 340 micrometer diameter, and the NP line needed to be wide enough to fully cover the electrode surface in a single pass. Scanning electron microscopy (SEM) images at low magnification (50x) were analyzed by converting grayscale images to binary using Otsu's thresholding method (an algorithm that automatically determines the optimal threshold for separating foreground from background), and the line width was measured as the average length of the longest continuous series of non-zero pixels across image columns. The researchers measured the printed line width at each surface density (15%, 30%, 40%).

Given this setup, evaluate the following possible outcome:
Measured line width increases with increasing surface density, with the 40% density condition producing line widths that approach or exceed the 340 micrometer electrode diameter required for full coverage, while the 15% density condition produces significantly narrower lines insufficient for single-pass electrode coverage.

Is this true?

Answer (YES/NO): NO